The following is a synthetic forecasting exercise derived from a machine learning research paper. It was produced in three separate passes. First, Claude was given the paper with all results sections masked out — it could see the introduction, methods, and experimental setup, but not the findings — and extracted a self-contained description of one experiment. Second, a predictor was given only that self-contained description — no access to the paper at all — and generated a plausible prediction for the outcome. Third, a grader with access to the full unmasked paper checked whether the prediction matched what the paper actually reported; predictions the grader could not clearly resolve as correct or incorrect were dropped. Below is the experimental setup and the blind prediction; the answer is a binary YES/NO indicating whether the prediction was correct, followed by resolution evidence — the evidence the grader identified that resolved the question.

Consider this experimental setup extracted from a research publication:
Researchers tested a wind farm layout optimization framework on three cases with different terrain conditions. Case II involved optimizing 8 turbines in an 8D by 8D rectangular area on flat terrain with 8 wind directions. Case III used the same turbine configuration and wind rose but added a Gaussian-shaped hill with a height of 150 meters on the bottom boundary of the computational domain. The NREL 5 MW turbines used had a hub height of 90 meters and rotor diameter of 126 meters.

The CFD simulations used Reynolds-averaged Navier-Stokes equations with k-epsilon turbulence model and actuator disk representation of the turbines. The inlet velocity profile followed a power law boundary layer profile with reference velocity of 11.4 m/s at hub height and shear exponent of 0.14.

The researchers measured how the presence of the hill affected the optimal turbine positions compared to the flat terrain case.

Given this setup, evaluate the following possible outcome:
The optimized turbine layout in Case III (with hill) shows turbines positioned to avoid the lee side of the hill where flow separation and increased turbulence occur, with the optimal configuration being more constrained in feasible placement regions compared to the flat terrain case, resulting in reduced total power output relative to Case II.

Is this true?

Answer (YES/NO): NO